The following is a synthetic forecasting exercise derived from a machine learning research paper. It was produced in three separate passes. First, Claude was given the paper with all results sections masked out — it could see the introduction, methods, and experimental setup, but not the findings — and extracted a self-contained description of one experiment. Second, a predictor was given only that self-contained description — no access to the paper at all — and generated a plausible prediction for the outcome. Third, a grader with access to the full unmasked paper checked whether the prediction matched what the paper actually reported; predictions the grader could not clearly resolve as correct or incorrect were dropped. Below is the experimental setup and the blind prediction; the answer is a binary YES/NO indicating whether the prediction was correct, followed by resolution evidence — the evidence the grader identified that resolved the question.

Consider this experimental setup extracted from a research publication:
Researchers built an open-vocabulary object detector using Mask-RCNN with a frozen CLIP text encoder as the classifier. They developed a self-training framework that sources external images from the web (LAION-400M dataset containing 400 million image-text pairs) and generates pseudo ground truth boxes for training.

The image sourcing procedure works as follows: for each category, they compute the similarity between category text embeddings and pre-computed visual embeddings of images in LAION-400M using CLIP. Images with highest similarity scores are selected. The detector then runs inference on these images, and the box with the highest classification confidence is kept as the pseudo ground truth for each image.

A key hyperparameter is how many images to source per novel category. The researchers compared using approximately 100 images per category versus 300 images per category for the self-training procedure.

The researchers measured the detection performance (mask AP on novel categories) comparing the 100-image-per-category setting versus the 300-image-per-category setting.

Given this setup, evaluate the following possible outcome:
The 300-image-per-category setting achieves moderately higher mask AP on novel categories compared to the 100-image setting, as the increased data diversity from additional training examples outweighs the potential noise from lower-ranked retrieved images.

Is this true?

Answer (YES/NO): YES